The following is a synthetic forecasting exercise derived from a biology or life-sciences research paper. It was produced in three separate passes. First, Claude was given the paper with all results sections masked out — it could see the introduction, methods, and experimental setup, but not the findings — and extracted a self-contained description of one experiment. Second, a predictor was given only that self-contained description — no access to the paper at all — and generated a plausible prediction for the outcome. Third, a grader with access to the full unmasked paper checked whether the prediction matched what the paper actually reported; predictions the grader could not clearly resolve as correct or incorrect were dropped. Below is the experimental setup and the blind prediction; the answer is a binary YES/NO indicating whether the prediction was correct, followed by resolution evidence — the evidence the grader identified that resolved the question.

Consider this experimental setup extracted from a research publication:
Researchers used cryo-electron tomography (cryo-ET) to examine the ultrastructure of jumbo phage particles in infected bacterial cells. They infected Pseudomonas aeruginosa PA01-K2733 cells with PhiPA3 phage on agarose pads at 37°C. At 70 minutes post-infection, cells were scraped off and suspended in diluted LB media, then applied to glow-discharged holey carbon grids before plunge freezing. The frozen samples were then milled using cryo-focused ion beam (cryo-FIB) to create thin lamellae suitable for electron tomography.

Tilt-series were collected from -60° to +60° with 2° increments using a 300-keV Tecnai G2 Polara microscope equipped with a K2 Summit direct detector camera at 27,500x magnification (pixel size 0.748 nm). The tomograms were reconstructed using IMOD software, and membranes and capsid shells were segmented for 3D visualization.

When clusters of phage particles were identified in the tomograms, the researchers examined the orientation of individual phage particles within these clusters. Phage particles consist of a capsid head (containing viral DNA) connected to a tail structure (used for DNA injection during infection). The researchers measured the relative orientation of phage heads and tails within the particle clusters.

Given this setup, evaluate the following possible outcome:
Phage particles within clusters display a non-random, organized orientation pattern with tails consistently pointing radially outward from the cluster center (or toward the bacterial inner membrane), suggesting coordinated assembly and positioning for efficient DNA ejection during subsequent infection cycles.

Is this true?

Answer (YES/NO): NO